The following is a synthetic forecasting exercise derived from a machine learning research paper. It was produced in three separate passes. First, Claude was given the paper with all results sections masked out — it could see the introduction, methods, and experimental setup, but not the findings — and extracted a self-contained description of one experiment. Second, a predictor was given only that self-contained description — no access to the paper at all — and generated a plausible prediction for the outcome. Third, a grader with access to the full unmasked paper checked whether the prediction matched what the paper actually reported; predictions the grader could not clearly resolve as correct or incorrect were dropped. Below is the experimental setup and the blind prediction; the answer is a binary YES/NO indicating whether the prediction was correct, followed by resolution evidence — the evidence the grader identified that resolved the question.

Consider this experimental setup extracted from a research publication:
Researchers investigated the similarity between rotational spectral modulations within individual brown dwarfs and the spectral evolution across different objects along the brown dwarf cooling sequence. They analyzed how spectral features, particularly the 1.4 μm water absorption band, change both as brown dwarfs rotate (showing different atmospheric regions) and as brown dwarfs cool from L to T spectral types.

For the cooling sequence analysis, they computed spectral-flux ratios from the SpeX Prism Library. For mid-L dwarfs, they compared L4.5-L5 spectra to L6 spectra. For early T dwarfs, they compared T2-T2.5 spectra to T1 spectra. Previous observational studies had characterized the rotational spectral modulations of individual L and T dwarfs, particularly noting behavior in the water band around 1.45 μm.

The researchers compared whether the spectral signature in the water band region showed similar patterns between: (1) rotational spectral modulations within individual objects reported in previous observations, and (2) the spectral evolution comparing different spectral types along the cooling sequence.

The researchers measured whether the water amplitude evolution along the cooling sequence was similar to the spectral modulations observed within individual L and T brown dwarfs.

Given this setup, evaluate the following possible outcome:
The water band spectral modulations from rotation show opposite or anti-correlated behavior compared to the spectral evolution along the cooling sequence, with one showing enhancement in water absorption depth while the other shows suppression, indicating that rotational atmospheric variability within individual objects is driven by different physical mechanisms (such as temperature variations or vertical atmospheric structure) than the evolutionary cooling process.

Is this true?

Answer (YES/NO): NO